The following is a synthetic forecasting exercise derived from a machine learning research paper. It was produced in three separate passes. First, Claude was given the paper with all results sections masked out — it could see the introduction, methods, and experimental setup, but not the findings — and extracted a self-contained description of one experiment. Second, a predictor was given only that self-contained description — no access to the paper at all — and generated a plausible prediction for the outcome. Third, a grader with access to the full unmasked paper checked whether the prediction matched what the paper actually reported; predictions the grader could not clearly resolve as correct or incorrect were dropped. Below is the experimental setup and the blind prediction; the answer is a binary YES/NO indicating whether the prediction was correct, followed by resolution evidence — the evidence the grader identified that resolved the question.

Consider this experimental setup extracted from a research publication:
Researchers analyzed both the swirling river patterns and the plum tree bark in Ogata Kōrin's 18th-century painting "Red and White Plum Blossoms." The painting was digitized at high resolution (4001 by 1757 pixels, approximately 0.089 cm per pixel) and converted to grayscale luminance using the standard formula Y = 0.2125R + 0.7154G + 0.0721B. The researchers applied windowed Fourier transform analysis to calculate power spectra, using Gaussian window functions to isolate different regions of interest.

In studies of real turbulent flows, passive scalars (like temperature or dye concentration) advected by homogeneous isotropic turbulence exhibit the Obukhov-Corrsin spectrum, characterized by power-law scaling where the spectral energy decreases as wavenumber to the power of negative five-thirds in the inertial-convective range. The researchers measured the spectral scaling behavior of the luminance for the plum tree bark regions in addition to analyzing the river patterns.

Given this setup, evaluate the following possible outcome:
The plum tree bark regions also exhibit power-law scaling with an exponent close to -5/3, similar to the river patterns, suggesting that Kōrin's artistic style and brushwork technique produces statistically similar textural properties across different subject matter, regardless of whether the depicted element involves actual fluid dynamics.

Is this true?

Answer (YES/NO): YES